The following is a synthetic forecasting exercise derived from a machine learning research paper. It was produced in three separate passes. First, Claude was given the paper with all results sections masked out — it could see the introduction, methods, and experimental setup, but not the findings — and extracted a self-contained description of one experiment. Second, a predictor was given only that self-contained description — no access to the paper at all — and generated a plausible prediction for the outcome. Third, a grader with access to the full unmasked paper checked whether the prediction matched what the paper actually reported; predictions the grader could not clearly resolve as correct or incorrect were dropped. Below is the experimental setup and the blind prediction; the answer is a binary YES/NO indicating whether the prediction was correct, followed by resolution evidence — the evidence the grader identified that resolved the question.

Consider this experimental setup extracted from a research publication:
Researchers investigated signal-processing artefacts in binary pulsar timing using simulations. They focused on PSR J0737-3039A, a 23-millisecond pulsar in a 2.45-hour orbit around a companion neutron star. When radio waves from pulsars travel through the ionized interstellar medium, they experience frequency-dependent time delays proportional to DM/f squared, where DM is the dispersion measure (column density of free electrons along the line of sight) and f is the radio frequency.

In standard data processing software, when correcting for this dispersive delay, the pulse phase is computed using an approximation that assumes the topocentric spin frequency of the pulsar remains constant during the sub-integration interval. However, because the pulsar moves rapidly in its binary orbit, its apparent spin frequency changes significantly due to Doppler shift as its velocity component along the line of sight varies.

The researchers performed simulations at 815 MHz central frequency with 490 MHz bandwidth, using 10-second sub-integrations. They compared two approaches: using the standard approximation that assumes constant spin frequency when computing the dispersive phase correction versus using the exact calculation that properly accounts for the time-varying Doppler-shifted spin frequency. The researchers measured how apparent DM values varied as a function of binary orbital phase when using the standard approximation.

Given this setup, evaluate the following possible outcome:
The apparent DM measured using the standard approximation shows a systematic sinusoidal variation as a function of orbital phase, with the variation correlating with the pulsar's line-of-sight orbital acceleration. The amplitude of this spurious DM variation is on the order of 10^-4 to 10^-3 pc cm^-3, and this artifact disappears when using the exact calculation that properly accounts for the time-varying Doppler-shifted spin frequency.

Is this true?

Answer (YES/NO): NO